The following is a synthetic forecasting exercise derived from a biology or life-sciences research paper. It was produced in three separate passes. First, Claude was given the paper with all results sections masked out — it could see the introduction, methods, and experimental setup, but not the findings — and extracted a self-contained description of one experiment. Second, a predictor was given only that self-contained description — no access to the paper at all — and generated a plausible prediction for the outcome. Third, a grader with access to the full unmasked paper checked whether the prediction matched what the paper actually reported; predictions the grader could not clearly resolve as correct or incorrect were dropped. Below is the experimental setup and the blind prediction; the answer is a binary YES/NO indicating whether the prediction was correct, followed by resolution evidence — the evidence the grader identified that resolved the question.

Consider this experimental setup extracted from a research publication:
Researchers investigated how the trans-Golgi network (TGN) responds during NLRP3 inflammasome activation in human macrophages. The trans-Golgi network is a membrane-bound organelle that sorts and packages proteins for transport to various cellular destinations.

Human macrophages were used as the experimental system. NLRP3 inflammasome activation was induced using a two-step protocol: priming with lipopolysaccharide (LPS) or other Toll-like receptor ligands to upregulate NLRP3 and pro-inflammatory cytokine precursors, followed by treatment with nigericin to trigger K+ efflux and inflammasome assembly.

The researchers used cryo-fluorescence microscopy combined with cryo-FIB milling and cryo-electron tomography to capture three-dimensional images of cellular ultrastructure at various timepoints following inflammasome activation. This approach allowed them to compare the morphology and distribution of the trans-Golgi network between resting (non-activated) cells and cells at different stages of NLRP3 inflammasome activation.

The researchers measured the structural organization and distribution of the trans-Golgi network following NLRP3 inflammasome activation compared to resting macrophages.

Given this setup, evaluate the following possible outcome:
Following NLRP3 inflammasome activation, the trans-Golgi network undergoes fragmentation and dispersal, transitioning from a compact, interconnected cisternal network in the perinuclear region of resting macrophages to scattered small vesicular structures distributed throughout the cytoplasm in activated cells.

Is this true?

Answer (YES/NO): YES